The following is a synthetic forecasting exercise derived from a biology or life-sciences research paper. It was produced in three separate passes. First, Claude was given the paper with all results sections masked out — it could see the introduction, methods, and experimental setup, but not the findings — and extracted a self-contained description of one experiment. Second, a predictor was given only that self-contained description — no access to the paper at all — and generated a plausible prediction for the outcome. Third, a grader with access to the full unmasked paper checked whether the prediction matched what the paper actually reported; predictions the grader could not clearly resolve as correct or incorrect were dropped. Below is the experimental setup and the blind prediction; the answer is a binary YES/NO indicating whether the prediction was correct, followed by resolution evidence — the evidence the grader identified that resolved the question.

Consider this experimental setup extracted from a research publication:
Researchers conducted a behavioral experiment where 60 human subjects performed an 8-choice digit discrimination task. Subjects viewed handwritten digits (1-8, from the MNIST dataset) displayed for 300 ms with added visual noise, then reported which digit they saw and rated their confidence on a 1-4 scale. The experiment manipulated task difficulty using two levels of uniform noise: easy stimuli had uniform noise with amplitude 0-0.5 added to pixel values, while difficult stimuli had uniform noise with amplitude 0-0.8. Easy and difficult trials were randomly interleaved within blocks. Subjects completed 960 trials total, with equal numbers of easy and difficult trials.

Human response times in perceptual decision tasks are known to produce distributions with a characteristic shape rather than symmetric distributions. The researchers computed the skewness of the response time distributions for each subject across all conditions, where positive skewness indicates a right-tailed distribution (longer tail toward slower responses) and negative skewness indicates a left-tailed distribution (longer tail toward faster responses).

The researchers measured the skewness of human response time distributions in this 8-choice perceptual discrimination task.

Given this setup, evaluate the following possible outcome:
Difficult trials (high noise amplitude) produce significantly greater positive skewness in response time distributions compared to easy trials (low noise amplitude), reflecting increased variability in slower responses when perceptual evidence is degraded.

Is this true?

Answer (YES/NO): NO